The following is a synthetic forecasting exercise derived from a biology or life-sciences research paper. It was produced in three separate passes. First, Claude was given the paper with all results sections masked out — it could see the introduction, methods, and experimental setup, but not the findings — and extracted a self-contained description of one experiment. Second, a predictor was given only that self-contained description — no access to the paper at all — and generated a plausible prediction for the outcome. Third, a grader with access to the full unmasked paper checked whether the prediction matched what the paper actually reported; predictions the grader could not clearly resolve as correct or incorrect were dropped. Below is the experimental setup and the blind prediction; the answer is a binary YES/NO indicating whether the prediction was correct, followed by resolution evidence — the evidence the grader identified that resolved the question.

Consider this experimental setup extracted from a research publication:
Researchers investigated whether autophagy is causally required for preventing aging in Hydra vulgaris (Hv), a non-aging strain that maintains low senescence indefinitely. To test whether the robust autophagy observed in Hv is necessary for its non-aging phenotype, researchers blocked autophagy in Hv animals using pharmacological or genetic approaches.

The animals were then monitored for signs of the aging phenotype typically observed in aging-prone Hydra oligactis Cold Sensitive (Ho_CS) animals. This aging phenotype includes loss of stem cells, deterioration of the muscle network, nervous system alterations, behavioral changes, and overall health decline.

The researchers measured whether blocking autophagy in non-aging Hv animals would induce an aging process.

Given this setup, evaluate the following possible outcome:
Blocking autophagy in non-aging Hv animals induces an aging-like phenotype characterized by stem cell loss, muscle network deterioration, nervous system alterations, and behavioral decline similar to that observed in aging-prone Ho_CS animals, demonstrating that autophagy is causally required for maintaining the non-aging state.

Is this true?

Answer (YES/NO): YES